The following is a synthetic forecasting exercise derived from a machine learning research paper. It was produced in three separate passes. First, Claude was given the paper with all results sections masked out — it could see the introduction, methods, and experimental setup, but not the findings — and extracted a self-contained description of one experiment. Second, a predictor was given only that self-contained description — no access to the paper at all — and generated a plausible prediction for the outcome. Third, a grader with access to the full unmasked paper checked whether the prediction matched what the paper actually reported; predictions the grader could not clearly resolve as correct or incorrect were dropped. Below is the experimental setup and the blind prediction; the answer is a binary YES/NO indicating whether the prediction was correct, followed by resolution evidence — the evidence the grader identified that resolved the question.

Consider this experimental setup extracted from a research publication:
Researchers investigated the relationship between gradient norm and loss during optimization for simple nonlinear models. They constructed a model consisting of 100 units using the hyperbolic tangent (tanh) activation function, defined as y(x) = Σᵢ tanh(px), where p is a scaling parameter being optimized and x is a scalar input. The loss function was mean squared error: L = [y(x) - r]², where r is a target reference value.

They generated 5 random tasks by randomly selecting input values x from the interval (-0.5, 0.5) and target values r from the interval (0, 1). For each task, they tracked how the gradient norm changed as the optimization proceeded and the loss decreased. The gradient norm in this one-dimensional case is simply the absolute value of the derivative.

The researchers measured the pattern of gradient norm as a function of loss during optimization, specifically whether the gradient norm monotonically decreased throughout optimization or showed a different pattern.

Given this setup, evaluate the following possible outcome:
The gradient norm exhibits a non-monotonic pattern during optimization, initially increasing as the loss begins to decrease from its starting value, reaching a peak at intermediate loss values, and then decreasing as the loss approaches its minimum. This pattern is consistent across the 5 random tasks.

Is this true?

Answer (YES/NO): YES